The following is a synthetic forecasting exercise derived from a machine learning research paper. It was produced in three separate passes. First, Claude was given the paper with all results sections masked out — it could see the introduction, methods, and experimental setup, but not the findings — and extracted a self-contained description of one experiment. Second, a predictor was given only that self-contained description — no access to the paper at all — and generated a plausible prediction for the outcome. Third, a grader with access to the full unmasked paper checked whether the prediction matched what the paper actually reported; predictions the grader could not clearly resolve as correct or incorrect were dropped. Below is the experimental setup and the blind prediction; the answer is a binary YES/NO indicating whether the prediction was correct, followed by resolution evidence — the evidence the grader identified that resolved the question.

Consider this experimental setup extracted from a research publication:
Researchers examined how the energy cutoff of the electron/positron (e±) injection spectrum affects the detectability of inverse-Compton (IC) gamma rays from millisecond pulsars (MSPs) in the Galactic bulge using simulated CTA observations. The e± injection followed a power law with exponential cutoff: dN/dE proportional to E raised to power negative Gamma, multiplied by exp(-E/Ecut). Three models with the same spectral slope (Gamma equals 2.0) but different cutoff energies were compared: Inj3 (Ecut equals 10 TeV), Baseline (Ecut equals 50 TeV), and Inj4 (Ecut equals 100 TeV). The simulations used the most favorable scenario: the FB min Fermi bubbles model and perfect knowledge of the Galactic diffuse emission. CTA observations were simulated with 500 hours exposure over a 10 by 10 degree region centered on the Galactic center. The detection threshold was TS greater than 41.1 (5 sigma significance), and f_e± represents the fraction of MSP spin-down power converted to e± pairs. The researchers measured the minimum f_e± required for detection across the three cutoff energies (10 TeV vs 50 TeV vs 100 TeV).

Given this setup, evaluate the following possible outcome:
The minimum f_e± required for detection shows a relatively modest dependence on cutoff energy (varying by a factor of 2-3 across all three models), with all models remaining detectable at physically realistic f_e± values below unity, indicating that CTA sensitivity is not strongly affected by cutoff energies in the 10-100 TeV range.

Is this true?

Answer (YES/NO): YES